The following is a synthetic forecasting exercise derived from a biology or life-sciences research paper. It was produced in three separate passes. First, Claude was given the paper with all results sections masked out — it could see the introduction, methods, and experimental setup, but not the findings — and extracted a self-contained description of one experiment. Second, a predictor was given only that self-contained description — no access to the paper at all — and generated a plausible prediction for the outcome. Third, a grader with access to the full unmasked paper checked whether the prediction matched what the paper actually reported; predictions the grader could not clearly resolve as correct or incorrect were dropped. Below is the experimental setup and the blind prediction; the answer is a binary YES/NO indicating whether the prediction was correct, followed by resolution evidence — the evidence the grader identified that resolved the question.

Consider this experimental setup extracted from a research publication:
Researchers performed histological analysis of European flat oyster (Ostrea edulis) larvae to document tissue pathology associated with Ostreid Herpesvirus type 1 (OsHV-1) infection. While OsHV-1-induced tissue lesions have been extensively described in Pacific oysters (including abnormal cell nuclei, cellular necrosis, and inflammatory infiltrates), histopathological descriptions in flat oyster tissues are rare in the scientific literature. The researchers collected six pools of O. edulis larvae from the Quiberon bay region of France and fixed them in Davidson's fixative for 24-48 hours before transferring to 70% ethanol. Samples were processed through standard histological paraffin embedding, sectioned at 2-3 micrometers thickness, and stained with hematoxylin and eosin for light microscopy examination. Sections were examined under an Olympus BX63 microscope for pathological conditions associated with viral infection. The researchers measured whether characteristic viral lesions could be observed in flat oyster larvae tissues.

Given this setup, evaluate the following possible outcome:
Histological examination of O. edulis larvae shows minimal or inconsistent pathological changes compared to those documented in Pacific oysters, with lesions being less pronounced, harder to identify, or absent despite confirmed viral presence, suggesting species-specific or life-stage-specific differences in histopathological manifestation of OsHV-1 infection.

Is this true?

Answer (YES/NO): NO